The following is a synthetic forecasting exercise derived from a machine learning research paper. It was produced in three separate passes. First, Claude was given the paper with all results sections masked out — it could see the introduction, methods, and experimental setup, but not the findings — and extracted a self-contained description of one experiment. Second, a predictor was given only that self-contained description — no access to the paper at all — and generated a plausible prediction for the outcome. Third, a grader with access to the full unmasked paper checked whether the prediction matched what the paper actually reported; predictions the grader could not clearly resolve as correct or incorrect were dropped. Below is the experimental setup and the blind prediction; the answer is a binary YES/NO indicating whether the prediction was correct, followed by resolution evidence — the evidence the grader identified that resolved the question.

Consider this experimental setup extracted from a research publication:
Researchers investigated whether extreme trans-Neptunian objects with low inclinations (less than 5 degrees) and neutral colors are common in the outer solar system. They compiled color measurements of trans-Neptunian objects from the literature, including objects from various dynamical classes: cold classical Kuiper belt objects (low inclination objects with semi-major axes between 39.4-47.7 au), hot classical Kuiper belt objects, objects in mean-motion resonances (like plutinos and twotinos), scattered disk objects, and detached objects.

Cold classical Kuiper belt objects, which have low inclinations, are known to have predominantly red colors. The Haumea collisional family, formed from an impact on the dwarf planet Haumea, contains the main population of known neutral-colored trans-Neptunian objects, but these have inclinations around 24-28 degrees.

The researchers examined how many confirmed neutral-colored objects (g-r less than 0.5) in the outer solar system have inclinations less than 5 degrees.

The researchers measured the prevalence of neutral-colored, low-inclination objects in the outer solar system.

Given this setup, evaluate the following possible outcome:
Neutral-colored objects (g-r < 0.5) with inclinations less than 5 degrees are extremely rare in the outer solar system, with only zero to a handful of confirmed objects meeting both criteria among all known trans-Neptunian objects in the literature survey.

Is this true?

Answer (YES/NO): YES